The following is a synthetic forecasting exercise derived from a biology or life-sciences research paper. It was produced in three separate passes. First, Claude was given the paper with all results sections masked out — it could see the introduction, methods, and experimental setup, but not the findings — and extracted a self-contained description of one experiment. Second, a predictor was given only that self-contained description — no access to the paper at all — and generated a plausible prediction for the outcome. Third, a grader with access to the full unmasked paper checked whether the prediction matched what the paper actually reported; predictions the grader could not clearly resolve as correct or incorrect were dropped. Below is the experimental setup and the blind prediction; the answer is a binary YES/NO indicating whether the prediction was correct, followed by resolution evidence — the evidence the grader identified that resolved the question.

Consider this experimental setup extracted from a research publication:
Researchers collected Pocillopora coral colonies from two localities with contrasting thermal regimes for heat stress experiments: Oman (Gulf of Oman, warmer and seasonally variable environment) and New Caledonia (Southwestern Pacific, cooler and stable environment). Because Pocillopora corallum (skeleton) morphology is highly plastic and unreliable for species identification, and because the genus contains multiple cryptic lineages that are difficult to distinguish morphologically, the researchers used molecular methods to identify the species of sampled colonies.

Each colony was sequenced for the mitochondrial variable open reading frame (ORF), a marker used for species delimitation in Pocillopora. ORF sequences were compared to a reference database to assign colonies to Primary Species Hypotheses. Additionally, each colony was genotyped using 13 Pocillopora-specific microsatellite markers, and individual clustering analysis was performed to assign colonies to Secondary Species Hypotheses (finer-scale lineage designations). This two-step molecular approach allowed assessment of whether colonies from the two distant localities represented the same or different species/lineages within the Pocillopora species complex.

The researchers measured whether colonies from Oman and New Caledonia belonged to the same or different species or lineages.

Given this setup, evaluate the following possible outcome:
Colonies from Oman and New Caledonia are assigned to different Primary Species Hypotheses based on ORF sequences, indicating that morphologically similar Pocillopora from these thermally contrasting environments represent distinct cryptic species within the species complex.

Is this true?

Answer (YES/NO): NO